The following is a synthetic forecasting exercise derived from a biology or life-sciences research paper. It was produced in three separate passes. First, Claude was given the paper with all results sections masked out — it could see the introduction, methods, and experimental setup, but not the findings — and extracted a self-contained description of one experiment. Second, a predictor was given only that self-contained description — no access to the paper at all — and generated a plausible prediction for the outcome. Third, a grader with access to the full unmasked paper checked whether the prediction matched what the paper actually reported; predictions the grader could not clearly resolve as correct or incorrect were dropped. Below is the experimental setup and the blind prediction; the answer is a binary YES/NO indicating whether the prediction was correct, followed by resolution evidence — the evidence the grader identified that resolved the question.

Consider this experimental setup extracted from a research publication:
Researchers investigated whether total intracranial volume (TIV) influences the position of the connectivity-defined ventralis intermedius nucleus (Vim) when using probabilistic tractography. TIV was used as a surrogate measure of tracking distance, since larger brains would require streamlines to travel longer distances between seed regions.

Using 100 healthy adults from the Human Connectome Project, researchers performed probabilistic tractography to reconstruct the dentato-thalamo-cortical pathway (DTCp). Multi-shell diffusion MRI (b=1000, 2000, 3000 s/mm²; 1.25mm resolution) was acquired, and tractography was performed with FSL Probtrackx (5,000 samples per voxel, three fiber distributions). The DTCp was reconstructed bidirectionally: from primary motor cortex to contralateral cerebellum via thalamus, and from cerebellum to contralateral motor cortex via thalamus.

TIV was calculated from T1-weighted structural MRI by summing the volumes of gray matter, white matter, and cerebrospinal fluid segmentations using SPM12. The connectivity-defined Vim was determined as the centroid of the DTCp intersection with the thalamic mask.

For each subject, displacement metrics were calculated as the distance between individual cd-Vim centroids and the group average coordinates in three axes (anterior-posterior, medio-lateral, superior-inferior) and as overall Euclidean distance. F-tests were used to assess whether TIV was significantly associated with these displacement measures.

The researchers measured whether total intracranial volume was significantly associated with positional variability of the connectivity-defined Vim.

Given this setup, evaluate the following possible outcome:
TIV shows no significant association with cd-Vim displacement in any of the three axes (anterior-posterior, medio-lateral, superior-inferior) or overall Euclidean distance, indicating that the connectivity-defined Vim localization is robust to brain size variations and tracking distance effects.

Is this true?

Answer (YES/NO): YES